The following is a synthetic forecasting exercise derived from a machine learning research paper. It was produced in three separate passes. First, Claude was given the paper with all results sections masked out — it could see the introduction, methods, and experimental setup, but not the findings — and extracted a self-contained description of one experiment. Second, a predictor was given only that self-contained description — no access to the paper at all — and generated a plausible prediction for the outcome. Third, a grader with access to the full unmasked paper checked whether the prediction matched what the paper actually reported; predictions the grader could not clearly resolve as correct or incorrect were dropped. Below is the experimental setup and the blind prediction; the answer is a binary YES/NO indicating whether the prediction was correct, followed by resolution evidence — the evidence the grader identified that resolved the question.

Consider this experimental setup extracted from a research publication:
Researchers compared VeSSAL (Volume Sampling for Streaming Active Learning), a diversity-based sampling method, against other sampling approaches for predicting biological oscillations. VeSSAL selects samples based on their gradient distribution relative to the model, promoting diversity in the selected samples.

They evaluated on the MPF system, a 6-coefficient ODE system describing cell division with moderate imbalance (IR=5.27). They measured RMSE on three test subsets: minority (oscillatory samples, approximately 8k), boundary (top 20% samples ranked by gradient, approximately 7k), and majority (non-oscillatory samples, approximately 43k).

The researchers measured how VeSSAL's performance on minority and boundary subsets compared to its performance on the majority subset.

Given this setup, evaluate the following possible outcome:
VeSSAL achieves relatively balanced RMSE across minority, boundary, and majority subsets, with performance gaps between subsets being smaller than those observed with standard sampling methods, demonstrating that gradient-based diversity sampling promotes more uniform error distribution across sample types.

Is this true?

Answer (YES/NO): NO